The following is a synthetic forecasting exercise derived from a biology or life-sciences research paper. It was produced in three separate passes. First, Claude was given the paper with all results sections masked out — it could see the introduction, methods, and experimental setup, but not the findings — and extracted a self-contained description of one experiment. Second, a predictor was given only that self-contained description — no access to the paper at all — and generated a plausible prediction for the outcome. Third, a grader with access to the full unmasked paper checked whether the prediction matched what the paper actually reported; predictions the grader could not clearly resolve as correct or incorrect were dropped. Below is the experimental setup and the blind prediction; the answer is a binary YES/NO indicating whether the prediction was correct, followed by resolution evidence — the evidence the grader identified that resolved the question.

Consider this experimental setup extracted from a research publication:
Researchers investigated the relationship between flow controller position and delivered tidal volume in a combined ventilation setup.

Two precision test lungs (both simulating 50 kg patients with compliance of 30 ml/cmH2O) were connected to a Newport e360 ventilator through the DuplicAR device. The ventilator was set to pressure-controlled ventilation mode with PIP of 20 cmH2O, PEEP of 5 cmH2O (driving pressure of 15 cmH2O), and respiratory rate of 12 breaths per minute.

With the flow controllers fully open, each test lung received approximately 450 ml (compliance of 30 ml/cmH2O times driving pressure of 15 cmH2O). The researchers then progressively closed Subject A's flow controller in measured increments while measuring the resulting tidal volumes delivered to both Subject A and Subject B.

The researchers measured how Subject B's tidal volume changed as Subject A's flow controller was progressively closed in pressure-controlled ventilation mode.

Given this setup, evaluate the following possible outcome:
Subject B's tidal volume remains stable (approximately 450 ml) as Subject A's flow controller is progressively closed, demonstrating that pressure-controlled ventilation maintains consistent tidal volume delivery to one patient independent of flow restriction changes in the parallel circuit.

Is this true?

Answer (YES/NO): YES